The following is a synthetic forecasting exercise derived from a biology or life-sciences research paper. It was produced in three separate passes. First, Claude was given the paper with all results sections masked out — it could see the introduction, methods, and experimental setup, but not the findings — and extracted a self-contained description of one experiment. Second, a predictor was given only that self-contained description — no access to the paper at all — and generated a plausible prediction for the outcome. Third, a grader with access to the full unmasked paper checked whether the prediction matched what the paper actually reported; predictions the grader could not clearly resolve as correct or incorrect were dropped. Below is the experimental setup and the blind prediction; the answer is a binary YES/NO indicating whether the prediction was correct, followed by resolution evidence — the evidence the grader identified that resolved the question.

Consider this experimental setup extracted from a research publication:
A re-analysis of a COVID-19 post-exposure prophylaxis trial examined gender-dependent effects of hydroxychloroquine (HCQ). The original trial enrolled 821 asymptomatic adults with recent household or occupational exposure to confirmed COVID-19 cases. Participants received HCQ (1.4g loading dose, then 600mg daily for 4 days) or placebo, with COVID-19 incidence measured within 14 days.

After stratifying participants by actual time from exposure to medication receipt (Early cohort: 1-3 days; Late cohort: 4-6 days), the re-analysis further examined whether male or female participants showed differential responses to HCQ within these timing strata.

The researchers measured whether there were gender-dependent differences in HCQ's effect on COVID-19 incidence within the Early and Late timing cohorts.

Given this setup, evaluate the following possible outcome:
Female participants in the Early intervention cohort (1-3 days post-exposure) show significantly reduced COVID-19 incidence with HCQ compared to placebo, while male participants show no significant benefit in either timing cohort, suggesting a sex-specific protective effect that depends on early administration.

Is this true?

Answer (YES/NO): NO